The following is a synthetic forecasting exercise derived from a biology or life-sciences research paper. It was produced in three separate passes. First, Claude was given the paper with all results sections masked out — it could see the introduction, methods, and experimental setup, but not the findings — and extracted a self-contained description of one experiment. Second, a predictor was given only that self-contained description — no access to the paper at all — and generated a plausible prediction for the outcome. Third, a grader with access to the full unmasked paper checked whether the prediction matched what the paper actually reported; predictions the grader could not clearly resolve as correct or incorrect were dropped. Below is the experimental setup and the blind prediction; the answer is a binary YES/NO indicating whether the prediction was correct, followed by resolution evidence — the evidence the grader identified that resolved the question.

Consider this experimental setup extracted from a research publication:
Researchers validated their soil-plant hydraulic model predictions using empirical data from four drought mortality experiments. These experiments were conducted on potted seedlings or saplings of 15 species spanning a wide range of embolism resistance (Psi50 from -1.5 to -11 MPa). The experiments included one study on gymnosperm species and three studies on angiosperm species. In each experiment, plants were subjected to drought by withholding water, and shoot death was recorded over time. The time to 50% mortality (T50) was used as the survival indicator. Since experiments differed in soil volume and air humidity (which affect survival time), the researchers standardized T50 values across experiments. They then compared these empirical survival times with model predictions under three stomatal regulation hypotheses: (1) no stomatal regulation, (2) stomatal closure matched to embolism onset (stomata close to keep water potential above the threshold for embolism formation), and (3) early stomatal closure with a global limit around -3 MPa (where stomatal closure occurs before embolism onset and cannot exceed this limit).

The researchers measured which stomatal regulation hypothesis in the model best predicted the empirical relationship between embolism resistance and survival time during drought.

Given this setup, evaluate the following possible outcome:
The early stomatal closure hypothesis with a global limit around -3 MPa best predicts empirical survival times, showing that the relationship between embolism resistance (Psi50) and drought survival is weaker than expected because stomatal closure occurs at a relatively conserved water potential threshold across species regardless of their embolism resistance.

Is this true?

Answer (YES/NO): YES